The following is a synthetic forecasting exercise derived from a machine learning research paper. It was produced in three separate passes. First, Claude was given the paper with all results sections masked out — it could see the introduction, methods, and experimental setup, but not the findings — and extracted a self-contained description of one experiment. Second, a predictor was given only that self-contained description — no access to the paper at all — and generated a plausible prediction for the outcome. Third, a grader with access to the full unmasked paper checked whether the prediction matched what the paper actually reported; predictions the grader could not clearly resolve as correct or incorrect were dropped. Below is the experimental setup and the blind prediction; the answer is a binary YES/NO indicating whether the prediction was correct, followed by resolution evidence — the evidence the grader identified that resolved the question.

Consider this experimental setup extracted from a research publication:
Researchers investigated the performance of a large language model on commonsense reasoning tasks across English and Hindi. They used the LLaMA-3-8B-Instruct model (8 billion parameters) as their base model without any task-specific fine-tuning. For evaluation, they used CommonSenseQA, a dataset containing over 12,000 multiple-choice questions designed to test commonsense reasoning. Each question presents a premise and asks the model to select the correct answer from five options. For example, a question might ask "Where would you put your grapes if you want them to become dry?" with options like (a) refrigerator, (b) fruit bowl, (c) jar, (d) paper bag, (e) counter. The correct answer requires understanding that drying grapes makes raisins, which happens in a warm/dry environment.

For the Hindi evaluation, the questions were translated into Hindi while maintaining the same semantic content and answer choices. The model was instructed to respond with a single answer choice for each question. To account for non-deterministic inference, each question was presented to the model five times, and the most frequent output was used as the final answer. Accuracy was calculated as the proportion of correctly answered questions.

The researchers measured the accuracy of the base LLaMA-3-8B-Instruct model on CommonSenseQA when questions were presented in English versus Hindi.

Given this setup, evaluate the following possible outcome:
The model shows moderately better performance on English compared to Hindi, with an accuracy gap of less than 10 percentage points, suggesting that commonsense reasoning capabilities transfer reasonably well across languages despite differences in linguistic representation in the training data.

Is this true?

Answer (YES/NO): NO